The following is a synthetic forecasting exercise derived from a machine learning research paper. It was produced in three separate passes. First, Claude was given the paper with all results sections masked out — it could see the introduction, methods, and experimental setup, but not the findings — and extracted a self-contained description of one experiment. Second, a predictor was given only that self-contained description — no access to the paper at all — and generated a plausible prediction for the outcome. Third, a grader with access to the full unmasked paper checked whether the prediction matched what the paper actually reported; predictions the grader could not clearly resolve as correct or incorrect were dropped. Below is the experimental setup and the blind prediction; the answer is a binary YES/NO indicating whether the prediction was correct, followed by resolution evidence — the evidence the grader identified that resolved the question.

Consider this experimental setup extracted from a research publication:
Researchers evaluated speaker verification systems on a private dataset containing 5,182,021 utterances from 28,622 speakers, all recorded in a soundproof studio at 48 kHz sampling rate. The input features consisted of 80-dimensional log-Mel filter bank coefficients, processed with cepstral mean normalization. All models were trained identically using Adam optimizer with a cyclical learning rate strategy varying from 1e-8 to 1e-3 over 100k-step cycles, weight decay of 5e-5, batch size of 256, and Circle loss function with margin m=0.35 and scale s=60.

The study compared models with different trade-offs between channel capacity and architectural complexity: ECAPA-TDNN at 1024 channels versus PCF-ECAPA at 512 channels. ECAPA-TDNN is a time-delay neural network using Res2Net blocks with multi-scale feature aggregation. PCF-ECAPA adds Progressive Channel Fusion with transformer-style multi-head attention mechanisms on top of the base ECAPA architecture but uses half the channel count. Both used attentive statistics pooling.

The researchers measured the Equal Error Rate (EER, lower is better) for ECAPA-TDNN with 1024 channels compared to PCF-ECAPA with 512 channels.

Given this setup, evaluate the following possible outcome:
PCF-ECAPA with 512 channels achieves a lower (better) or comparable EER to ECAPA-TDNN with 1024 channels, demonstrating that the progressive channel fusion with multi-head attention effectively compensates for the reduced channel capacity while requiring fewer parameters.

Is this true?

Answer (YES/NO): YES